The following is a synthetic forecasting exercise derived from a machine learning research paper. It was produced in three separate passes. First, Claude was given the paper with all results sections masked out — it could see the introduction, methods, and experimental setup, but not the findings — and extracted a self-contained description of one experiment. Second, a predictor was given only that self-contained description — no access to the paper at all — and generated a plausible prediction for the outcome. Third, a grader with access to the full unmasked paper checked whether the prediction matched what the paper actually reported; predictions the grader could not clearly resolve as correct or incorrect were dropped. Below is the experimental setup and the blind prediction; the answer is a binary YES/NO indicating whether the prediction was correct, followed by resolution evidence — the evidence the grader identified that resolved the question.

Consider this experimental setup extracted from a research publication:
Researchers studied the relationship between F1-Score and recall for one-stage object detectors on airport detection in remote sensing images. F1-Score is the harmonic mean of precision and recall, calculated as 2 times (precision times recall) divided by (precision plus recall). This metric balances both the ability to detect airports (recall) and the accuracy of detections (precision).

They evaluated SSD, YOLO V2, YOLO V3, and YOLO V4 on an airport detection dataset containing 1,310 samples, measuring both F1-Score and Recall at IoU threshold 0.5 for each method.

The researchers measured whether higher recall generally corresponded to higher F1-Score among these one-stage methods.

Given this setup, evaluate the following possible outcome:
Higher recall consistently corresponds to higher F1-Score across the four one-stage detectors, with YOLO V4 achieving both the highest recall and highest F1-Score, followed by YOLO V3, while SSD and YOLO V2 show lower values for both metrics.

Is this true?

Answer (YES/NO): NO